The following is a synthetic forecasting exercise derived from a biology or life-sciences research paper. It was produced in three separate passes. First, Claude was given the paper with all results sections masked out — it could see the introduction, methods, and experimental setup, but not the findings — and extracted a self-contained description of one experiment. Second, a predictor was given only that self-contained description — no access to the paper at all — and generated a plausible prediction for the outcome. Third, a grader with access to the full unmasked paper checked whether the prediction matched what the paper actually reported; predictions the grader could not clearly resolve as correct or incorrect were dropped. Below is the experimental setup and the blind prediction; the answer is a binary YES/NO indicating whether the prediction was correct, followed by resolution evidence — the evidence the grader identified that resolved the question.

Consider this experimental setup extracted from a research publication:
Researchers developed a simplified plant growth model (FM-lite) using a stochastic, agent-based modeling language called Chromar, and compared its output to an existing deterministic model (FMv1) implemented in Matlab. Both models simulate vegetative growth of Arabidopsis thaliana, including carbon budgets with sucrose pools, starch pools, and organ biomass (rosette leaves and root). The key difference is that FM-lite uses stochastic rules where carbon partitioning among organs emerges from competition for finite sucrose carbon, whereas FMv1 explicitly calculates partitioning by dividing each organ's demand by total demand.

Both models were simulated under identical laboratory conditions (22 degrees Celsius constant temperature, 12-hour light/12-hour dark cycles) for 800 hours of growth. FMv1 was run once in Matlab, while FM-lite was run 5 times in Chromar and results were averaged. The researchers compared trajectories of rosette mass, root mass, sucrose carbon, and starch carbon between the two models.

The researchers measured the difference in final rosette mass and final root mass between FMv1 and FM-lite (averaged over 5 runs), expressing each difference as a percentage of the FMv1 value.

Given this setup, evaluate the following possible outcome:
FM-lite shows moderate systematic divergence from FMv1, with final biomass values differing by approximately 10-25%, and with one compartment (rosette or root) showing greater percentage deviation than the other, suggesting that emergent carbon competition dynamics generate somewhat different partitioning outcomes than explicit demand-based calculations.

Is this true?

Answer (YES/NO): NO